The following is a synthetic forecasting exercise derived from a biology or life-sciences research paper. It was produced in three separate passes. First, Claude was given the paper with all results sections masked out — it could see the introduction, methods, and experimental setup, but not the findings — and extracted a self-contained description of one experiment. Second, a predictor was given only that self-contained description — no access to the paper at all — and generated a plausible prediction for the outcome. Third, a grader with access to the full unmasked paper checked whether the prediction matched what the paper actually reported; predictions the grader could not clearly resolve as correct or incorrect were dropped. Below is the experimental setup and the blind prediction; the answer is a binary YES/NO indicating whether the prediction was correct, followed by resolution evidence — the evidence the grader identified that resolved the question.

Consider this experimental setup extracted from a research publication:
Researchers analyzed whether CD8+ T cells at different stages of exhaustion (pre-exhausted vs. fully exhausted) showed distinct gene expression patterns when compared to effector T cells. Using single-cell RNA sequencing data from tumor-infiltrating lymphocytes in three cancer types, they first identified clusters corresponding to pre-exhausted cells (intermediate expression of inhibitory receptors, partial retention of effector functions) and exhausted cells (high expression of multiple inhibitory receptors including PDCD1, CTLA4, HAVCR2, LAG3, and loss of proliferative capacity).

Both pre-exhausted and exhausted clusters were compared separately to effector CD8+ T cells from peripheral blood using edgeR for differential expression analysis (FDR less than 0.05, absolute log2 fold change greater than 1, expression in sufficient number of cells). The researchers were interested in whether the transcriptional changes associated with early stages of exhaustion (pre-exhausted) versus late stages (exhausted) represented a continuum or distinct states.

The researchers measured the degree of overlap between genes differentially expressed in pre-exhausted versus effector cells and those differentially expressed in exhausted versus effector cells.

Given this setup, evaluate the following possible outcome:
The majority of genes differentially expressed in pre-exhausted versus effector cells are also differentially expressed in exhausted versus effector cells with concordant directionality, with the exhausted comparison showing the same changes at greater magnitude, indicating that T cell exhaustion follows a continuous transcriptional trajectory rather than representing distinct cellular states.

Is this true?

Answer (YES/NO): YES